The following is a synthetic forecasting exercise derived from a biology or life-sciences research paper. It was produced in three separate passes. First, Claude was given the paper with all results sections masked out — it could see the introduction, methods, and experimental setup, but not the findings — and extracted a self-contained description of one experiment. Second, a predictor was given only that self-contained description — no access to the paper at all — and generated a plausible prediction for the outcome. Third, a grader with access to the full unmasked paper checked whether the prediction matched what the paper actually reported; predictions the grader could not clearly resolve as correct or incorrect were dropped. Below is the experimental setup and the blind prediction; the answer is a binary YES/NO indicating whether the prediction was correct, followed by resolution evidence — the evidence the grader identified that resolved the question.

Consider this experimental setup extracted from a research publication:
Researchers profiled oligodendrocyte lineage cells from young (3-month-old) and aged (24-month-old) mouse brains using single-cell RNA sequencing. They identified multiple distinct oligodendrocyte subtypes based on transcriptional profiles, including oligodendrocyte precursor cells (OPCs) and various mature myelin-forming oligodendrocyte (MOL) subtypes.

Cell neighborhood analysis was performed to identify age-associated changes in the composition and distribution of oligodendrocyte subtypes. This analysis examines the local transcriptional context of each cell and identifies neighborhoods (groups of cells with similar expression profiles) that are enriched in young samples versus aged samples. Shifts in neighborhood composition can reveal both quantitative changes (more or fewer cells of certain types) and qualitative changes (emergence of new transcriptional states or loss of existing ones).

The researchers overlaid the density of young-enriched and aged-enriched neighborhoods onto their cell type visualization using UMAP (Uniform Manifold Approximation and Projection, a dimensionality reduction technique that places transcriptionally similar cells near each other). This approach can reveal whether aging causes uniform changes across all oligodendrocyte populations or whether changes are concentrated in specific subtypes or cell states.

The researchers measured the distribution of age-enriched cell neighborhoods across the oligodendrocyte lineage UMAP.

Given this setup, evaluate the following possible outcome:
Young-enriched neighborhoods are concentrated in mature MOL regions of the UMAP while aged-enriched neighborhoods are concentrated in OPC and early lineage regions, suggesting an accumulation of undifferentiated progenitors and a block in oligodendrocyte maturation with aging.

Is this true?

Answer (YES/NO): NO